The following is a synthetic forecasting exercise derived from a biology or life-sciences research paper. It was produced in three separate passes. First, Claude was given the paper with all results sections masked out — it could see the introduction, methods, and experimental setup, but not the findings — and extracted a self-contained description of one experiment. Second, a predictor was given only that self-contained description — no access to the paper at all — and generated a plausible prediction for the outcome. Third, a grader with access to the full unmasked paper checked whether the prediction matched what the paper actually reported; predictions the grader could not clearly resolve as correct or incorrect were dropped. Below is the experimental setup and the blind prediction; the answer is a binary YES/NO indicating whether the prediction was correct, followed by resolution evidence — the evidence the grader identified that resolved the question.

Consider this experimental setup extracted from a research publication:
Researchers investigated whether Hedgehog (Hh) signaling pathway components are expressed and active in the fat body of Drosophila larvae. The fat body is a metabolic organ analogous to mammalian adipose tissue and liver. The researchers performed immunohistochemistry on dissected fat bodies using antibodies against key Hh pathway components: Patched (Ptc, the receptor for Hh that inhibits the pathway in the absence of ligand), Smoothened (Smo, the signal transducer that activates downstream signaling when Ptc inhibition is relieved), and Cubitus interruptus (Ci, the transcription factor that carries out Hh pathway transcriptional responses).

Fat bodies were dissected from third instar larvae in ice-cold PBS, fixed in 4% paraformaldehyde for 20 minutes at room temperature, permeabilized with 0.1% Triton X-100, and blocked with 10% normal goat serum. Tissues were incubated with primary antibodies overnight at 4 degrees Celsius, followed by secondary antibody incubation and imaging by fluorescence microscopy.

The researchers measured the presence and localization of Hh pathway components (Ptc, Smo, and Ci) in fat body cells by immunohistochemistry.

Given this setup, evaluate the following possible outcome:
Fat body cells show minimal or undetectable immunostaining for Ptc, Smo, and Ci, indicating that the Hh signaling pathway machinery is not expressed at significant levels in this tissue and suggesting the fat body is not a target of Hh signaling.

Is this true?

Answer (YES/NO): NO